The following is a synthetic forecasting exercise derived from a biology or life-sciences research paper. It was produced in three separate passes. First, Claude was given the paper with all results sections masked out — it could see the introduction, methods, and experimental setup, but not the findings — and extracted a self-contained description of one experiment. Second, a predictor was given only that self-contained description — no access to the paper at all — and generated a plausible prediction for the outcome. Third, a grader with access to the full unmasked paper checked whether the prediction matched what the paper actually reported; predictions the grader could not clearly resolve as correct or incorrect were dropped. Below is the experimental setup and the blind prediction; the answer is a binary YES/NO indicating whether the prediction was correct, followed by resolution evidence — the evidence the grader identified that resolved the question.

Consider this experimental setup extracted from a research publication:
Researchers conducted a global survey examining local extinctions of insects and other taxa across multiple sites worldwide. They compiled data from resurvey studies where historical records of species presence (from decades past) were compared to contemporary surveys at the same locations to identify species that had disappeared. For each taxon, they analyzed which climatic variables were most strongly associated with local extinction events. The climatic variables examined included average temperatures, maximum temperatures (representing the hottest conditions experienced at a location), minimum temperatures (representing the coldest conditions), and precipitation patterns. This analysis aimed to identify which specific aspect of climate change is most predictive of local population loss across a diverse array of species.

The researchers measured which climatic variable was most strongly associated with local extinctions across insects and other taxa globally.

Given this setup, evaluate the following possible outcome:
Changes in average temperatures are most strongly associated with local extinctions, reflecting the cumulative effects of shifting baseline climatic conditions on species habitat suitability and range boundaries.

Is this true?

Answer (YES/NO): NO